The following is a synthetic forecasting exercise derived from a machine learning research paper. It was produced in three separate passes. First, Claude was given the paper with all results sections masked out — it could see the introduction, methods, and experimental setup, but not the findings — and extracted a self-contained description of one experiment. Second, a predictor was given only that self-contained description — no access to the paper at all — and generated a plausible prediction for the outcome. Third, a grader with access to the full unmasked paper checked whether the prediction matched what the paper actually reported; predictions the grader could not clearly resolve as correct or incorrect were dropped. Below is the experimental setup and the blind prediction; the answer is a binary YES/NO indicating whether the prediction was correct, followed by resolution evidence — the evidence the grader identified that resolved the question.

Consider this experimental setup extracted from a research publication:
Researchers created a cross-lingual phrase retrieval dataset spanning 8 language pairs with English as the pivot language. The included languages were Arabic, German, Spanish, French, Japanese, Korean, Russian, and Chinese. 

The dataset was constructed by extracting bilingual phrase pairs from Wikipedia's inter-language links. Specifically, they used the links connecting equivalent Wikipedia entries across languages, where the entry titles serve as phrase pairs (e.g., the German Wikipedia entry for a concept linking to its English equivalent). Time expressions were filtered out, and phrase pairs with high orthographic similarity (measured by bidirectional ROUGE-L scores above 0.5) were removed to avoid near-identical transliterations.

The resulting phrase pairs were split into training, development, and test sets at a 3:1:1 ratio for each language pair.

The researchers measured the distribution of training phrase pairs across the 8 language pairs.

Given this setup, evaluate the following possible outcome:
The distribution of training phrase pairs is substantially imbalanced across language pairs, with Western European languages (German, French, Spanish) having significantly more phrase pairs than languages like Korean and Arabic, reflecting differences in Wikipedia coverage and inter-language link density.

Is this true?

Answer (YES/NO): NO